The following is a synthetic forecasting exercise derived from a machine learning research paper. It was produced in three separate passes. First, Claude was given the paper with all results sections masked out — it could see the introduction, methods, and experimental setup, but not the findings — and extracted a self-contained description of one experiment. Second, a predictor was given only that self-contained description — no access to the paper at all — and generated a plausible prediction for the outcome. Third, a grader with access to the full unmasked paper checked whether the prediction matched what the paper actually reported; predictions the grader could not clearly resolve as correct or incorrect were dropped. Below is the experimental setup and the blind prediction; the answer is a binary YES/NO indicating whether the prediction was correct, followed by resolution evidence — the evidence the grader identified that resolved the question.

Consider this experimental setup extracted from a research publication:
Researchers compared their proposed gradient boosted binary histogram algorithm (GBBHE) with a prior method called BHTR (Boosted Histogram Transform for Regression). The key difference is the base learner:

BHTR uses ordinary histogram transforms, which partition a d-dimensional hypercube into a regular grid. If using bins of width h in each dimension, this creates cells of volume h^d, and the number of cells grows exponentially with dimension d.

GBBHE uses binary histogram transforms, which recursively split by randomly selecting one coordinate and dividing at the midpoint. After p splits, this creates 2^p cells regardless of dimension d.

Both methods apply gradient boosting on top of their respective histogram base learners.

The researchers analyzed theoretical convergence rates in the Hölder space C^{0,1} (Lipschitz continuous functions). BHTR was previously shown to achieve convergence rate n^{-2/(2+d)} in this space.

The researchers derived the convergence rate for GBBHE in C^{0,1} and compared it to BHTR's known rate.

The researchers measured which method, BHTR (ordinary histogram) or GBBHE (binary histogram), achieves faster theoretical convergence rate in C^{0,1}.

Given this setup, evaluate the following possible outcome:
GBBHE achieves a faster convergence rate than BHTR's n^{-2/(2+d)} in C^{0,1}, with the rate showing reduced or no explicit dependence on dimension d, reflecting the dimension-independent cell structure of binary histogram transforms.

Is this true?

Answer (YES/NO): NO